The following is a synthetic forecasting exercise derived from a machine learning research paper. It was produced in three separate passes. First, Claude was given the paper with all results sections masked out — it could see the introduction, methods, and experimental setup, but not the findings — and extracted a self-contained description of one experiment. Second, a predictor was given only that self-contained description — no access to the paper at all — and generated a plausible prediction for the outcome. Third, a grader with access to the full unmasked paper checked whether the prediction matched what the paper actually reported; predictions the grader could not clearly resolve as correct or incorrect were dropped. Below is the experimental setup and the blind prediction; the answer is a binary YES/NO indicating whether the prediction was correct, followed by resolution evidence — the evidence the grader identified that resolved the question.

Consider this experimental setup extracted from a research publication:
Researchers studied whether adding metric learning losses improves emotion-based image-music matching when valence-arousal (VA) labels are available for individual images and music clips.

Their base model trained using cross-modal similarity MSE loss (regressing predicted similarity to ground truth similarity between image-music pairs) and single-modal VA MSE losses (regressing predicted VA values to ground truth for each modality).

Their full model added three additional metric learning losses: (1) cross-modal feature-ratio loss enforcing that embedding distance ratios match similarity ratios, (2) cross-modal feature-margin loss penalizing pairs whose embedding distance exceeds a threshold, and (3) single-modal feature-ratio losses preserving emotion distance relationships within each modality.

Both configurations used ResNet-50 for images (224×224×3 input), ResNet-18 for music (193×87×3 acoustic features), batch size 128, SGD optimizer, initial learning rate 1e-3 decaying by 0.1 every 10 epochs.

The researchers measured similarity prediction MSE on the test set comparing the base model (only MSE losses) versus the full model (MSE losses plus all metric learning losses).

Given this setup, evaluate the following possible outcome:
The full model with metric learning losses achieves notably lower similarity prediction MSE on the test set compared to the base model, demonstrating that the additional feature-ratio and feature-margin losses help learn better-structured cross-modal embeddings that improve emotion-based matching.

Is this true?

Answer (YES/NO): YES